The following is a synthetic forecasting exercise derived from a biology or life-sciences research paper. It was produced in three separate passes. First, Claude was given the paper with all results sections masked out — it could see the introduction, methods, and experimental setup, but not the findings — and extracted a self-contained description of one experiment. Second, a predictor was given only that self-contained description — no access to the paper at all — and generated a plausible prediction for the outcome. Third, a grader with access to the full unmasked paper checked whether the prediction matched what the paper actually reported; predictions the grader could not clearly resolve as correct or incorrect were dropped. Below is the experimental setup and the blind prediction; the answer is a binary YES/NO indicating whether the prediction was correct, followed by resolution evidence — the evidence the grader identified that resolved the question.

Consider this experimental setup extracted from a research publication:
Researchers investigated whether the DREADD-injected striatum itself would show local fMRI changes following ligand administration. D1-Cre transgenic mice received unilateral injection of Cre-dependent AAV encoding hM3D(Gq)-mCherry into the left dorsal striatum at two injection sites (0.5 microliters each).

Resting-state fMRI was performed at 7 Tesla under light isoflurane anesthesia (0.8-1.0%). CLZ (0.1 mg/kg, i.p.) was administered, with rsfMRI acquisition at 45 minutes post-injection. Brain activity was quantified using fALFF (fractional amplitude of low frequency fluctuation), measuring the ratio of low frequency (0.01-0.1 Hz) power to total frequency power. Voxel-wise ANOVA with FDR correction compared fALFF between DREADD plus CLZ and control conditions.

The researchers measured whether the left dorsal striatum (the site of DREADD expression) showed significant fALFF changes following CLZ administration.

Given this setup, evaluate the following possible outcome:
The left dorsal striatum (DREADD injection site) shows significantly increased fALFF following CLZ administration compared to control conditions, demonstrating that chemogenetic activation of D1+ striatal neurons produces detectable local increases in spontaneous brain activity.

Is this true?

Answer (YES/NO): YES